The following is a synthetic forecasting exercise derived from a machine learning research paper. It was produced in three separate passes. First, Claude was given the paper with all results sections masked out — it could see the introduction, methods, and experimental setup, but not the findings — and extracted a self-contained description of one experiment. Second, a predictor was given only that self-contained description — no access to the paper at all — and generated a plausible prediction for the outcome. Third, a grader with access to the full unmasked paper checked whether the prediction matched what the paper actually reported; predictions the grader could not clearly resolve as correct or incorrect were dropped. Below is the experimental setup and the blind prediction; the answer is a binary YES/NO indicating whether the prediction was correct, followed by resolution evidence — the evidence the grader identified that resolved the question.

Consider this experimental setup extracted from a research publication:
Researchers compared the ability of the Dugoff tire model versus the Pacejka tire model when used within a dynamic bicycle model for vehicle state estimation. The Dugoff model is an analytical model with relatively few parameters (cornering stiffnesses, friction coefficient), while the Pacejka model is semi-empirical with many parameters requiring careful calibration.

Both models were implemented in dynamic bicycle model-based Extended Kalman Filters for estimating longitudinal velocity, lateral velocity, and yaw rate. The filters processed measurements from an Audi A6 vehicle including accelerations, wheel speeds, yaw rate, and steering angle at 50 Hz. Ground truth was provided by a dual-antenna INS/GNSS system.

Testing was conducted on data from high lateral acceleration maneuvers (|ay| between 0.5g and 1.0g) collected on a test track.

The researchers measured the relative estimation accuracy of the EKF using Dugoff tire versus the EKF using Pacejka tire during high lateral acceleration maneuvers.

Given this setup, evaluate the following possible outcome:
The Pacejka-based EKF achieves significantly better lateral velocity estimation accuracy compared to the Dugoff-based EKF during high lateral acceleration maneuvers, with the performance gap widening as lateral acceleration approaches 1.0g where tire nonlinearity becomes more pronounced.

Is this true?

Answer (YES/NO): NO